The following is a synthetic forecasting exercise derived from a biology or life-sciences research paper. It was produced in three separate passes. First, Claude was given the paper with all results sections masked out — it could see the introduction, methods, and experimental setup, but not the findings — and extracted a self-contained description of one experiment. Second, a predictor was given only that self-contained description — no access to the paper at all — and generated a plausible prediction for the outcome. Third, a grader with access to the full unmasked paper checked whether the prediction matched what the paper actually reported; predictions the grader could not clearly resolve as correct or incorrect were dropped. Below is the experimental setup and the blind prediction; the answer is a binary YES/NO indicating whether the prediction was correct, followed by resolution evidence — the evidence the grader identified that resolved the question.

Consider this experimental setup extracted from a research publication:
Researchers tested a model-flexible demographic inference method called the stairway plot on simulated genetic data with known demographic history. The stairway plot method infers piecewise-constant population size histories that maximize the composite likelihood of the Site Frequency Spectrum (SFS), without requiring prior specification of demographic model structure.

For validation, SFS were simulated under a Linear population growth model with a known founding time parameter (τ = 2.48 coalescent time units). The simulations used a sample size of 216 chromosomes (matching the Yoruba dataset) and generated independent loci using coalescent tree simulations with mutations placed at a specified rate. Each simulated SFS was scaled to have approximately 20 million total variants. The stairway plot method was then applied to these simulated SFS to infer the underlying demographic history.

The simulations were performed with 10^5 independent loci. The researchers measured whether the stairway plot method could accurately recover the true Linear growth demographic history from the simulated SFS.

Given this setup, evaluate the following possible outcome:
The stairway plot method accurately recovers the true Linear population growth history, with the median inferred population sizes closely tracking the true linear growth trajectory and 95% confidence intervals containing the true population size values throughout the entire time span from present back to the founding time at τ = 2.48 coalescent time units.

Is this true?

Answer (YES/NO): NO